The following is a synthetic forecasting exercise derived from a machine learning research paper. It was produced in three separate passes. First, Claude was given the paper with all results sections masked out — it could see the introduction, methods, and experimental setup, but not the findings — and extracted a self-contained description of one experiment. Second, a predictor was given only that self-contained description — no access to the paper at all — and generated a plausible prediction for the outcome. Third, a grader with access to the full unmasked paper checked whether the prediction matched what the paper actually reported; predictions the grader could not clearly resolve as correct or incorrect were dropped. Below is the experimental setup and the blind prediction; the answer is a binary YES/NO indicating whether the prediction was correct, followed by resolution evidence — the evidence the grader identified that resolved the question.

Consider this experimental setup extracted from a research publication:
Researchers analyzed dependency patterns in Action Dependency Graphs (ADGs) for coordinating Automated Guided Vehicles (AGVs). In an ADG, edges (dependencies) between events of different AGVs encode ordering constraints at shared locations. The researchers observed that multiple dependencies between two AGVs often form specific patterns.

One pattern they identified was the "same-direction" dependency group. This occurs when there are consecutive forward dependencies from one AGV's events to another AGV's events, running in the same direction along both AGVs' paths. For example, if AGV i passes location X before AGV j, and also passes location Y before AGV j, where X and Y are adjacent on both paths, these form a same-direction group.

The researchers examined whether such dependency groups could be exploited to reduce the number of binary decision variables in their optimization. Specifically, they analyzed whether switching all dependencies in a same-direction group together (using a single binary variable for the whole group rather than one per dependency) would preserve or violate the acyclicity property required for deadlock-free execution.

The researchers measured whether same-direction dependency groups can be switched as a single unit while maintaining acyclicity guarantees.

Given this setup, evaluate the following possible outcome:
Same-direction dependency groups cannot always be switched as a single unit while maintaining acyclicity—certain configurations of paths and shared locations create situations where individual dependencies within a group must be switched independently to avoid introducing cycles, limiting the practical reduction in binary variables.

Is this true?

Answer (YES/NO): NO